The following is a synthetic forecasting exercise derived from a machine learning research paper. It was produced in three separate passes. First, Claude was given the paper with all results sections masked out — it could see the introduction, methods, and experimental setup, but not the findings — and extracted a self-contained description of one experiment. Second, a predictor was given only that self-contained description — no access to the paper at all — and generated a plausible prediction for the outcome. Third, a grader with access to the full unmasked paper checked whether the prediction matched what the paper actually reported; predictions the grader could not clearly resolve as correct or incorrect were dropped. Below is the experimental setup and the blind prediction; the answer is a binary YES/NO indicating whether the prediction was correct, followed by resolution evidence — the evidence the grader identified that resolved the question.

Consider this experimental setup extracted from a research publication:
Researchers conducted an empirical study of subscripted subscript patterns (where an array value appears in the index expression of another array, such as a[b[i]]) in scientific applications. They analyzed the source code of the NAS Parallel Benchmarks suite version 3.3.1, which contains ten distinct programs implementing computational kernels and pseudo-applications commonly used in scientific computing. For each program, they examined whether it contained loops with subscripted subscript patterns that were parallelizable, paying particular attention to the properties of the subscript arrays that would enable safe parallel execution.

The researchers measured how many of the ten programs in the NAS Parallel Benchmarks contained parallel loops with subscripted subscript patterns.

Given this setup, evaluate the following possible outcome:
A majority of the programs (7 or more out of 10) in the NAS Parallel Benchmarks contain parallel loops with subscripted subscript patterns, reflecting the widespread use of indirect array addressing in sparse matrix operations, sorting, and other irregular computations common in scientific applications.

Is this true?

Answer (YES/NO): NO